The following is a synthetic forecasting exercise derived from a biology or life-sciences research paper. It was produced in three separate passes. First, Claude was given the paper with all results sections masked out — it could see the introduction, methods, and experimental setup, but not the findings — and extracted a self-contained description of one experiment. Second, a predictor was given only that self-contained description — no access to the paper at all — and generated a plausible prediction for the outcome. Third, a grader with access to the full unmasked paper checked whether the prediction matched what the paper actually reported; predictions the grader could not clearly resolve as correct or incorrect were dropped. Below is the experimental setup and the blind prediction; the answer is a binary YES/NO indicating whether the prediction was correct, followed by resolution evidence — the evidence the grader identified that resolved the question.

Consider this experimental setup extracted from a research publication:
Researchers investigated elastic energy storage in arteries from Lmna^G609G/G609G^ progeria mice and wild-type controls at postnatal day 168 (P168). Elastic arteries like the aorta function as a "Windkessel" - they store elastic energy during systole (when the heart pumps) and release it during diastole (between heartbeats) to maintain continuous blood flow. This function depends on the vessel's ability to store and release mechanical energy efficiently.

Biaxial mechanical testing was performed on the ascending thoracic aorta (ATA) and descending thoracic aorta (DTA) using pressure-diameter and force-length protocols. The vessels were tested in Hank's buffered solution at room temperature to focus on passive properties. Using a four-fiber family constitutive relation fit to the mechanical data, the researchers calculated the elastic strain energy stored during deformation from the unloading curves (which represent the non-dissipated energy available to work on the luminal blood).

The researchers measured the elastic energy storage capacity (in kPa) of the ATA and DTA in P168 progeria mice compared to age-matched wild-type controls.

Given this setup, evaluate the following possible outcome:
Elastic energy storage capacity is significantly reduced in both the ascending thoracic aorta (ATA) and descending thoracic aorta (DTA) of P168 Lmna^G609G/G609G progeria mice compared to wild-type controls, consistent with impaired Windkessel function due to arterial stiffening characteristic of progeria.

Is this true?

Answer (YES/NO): YES